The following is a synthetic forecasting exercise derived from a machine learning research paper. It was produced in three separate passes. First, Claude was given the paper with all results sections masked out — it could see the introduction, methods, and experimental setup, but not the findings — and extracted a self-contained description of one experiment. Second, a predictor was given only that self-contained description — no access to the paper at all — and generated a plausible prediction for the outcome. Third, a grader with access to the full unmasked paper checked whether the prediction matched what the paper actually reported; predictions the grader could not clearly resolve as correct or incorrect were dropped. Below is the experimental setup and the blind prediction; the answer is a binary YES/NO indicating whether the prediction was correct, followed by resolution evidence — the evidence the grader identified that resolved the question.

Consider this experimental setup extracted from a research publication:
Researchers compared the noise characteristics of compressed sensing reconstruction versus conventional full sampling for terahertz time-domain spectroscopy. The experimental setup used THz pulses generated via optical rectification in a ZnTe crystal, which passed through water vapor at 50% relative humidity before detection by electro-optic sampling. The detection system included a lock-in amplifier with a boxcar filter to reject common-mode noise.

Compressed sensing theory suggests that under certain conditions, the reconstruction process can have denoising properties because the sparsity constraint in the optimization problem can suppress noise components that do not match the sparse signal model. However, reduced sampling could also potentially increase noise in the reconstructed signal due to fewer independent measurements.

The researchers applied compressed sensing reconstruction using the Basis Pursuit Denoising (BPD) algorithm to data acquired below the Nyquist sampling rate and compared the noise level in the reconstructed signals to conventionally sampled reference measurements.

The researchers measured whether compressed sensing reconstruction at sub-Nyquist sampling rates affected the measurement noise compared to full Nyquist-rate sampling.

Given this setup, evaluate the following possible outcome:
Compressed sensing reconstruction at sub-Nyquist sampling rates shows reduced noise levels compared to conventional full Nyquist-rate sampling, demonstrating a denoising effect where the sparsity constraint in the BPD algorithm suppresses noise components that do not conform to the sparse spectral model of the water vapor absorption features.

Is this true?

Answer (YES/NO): YES